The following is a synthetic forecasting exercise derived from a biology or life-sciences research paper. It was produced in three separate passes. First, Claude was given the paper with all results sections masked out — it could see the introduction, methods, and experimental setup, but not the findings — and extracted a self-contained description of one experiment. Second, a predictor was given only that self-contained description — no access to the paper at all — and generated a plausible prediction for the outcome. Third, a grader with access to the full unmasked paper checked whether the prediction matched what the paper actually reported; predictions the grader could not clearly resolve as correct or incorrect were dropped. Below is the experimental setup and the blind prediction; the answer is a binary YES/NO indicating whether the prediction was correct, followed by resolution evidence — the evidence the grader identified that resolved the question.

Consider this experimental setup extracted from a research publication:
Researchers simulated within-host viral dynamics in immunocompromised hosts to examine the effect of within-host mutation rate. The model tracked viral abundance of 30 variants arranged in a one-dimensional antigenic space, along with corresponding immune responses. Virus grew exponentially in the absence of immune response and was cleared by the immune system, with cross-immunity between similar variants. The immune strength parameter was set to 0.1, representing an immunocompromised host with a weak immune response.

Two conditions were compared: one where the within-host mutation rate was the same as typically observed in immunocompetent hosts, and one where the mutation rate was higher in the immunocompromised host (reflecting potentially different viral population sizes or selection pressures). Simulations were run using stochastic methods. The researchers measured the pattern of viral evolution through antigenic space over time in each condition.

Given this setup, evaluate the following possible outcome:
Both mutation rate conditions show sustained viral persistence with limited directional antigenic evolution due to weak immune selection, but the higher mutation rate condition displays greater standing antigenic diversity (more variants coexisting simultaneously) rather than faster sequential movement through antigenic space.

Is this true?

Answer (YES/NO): NO